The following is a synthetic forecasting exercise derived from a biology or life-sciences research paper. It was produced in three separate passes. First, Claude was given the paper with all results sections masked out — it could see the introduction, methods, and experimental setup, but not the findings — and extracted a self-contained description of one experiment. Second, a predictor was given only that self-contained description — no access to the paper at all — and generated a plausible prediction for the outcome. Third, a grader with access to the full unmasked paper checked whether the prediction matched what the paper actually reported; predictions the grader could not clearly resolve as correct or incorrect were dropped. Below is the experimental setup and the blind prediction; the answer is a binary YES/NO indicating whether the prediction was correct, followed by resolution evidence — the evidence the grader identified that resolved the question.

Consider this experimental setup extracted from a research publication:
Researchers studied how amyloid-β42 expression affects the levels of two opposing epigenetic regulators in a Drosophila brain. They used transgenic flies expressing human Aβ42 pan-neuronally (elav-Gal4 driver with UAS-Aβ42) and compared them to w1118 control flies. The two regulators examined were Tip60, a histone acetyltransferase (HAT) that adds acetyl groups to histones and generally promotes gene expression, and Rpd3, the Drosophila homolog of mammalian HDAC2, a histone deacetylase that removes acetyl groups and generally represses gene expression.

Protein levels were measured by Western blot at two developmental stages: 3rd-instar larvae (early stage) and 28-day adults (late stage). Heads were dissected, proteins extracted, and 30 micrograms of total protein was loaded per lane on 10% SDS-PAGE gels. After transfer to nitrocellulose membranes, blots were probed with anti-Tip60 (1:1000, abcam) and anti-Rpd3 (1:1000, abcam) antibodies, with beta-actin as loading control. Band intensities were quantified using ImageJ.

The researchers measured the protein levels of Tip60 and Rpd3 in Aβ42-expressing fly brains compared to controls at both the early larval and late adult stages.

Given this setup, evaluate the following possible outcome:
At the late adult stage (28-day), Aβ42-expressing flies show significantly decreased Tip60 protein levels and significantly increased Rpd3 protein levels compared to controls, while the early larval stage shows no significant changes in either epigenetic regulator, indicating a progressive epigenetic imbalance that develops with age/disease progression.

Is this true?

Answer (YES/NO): NO